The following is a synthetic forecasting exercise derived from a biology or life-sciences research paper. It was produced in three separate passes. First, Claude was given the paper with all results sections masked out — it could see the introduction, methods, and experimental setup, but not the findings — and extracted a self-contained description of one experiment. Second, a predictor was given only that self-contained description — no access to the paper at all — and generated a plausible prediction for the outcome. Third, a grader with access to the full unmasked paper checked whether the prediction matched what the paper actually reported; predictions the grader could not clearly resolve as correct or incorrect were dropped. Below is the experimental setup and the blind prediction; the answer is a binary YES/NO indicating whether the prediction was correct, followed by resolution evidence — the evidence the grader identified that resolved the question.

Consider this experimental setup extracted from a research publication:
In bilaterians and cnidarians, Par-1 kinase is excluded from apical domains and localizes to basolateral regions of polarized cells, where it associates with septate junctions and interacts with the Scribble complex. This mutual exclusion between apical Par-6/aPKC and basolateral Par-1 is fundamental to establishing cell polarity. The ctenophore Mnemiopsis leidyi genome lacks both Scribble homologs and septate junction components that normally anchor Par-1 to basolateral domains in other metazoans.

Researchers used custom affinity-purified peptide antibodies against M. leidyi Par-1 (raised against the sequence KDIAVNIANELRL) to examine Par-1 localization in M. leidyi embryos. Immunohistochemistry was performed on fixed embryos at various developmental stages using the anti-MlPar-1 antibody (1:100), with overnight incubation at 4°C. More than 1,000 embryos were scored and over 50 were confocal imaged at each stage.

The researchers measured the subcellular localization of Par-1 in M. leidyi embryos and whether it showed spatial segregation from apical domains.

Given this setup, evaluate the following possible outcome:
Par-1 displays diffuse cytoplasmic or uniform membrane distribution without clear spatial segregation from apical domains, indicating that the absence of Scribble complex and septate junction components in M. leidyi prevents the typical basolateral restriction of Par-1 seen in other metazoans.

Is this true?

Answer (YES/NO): YES